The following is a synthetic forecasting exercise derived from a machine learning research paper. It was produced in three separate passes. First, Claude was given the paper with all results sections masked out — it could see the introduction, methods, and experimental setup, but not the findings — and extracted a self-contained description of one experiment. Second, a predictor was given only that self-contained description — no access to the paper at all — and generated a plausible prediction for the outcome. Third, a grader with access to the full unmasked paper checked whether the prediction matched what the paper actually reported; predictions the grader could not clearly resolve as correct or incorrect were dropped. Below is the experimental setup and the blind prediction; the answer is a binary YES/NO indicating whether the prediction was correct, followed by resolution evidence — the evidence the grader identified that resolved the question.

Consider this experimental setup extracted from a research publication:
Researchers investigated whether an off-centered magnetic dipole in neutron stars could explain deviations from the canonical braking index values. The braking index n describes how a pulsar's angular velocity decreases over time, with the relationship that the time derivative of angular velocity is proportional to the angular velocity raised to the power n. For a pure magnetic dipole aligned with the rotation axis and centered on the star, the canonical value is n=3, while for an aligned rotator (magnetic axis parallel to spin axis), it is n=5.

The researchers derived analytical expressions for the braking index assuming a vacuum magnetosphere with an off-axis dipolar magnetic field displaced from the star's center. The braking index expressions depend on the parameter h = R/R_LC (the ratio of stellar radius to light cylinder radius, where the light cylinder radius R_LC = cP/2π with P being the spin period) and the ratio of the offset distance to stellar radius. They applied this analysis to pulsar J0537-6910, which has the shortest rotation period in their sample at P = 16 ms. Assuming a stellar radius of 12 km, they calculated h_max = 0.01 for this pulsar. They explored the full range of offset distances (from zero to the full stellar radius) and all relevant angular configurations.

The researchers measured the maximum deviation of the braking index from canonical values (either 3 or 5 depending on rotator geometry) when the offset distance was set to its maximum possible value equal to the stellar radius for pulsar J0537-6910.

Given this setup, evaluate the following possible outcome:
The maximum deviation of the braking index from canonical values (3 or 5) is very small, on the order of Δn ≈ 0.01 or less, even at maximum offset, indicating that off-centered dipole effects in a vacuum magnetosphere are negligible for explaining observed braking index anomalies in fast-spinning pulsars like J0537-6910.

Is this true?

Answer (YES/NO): YES